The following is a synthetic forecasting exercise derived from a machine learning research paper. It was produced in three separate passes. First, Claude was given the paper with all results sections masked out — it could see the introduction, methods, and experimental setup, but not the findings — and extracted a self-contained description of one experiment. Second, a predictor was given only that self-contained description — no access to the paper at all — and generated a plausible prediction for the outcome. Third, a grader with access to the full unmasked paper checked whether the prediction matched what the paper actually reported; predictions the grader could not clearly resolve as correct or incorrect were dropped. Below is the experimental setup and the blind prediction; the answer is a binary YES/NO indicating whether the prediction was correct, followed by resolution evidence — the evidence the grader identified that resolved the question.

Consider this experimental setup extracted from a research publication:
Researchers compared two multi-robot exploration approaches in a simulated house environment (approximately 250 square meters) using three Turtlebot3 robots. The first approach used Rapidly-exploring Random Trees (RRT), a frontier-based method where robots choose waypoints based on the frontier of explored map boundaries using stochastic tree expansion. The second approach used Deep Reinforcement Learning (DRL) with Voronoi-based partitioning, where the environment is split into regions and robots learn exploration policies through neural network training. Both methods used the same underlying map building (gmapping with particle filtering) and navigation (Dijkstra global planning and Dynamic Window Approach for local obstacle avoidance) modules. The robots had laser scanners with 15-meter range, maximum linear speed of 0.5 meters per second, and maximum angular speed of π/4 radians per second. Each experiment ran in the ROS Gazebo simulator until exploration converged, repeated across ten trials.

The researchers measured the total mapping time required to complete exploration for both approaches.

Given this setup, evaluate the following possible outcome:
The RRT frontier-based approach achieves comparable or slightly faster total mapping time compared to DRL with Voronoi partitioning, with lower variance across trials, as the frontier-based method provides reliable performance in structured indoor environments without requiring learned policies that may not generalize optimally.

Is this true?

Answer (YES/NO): NO